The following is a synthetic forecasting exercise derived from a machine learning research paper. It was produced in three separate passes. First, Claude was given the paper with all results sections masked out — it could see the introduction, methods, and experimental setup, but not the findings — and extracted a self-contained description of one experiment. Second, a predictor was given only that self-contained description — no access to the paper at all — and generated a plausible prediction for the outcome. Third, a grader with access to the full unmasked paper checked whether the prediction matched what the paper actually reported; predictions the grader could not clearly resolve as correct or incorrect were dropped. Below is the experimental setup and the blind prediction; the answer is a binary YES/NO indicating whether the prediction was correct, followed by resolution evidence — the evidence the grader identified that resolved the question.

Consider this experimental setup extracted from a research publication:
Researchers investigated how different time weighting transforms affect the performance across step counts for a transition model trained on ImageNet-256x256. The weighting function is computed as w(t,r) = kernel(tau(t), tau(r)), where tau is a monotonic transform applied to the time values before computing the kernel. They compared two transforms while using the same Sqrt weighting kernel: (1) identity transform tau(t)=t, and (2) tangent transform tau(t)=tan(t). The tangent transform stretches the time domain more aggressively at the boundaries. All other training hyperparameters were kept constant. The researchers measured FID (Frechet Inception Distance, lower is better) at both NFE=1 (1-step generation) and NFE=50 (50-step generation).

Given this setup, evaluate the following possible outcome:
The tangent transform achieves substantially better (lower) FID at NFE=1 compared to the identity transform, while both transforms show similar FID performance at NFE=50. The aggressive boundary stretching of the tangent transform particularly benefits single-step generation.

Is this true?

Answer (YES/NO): NO